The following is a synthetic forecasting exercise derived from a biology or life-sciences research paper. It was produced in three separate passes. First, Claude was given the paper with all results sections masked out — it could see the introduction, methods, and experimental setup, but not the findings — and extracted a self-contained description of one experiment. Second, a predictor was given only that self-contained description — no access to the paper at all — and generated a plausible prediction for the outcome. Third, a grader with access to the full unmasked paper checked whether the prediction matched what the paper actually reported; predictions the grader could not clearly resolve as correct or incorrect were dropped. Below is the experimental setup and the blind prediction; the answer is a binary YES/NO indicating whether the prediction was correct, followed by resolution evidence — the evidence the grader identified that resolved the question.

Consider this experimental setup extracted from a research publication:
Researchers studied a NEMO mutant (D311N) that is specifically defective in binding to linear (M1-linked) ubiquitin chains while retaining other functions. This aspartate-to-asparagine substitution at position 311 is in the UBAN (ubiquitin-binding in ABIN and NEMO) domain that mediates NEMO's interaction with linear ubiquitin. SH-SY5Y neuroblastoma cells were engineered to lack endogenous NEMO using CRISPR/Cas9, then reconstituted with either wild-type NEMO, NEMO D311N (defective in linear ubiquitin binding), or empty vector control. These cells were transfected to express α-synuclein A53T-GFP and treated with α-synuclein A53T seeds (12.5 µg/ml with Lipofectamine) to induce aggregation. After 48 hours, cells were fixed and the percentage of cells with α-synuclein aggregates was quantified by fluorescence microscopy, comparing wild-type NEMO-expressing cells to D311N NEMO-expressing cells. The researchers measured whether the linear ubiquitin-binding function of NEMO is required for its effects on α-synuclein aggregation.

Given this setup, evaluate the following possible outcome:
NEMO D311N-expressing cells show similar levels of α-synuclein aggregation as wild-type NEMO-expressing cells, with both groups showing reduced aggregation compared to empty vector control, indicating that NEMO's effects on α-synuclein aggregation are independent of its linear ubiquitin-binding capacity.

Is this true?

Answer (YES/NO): NO